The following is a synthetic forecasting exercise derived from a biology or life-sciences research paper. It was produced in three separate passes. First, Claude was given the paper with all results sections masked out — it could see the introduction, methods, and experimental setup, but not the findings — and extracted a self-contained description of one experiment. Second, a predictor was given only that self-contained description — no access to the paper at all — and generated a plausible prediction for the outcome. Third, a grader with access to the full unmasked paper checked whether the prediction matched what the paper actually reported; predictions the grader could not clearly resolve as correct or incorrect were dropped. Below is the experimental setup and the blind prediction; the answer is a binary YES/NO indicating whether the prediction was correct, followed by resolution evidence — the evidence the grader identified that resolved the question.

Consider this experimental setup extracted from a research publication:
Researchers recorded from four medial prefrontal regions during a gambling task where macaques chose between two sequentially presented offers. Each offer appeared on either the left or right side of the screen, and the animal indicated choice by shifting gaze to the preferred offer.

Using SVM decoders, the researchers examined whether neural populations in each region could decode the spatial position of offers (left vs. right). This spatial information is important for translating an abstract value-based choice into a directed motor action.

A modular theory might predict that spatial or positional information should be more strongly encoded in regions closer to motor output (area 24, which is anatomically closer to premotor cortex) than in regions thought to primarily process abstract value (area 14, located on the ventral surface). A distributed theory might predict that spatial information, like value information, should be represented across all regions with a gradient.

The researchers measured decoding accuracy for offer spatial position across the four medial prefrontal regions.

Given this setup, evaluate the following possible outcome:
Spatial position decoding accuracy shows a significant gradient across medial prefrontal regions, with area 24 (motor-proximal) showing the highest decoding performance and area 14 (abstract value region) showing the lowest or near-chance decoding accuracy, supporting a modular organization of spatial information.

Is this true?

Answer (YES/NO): NO